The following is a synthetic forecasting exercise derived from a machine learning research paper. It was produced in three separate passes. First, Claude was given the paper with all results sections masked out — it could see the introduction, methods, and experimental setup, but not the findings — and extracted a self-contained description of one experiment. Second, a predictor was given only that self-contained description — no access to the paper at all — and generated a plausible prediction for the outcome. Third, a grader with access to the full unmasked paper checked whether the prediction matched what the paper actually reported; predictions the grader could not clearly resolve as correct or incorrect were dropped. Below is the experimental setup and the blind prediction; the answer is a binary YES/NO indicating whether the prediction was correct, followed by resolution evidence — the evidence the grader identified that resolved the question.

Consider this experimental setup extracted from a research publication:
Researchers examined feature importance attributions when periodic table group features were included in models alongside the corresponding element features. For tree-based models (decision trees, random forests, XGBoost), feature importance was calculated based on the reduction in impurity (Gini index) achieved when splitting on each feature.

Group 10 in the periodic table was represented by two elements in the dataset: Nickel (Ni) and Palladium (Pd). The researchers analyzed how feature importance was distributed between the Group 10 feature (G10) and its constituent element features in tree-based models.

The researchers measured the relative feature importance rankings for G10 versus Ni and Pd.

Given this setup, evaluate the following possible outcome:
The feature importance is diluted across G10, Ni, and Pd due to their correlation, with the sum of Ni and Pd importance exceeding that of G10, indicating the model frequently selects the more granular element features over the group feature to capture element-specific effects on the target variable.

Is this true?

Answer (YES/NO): NO